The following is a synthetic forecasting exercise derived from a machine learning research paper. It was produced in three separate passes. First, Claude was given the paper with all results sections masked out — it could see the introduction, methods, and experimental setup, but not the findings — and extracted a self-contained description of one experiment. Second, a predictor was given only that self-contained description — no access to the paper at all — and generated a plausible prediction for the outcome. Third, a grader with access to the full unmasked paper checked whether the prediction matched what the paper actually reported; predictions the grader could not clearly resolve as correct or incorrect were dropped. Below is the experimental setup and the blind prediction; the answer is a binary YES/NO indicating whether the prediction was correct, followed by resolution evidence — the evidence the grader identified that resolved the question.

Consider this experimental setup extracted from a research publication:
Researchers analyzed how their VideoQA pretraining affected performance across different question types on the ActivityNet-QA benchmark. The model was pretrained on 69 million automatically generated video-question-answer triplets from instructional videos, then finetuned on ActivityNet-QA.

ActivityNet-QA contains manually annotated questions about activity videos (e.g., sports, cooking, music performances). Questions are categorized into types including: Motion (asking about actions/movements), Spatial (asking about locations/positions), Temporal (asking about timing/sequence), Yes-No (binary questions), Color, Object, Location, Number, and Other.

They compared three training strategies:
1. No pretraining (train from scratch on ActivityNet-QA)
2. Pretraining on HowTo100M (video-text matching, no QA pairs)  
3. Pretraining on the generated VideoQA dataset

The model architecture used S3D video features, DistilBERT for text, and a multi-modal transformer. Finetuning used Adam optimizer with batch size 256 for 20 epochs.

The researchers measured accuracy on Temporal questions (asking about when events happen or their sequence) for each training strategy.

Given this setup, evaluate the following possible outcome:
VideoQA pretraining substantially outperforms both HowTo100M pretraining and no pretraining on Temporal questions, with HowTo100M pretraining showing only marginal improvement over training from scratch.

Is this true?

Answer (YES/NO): NO